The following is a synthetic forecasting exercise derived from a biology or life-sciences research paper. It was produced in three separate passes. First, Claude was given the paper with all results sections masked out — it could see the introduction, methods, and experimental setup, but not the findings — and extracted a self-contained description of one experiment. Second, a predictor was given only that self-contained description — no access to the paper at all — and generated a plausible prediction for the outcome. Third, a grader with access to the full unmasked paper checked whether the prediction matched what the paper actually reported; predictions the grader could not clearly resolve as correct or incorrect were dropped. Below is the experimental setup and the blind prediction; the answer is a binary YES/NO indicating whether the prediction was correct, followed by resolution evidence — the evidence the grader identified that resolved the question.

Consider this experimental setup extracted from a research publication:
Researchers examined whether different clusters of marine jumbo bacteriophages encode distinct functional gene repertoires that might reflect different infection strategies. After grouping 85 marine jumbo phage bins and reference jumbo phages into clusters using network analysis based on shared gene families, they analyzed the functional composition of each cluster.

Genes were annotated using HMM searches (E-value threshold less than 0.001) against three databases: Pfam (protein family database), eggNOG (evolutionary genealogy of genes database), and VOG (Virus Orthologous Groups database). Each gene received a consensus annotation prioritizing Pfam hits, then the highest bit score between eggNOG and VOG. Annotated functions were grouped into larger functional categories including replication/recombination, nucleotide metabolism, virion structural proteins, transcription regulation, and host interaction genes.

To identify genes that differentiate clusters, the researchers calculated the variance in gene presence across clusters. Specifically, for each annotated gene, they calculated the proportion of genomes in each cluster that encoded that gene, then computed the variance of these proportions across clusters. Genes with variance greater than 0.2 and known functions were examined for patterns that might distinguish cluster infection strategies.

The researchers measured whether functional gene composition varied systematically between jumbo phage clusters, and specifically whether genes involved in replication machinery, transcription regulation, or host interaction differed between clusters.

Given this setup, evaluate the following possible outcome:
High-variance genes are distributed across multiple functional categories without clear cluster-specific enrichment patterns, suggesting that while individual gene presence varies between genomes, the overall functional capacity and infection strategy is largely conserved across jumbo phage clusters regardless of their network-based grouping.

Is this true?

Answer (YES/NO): NO